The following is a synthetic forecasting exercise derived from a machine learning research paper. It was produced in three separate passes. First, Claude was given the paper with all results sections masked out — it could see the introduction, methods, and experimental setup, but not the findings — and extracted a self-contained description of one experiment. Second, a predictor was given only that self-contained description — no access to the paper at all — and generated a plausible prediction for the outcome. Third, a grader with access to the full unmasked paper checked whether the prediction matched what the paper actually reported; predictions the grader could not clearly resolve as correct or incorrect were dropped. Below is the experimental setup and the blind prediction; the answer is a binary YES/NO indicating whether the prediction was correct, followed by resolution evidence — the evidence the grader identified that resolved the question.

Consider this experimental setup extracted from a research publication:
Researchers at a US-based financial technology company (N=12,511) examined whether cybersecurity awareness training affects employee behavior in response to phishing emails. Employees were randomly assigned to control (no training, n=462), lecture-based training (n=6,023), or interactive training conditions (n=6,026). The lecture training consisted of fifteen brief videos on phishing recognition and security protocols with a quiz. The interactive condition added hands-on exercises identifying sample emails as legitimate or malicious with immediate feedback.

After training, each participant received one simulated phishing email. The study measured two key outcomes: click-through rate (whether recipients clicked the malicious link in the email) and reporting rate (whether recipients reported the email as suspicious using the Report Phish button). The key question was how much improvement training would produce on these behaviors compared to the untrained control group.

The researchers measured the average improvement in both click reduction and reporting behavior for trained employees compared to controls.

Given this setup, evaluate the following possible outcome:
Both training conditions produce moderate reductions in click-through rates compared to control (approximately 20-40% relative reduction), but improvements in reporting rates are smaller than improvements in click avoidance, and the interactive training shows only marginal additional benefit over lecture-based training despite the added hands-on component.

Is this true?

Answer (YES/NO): NO